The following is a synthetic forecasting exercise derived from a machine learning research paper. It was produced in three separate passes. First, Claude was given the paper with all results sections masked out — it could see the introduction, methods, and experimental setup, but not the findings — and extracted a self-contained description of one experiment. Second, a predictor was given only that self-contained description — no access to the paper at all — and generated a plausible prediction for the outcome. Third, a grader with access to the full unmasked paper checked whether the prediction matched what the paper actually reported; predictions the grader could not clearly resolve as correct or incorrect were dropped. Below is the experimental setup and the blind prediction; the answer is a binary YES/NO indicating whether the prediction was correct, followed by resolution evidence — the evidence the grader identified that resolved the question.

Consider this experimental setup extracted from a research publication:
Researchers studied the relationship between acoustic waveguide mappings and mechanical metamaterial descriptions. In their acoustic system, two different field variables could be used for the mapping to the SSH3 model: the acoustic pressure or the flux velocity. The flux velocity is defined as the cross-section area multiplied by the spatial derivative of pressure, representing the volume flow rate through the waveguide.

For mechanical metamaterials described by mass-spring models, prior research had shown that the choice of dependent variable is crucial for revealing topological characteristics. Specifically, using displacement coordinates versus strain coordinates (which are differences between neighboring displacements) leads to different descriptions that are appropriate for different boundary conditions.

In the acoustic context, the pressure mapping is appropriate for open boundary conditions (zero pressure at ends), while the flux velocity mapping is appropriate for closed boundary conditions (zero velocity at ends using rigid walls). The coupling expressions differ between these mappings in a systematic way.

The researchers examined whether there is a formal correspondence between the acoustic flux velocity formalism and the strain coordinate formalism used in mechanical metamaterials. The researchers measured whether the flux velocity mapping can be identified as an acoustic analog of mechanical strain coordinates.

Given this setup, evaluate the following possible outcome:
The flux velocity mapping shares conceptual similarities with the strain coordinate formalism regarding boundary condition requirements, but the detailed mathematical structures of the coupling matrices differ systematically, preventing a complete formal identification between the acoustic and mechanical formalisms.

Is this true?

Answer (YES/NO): NO